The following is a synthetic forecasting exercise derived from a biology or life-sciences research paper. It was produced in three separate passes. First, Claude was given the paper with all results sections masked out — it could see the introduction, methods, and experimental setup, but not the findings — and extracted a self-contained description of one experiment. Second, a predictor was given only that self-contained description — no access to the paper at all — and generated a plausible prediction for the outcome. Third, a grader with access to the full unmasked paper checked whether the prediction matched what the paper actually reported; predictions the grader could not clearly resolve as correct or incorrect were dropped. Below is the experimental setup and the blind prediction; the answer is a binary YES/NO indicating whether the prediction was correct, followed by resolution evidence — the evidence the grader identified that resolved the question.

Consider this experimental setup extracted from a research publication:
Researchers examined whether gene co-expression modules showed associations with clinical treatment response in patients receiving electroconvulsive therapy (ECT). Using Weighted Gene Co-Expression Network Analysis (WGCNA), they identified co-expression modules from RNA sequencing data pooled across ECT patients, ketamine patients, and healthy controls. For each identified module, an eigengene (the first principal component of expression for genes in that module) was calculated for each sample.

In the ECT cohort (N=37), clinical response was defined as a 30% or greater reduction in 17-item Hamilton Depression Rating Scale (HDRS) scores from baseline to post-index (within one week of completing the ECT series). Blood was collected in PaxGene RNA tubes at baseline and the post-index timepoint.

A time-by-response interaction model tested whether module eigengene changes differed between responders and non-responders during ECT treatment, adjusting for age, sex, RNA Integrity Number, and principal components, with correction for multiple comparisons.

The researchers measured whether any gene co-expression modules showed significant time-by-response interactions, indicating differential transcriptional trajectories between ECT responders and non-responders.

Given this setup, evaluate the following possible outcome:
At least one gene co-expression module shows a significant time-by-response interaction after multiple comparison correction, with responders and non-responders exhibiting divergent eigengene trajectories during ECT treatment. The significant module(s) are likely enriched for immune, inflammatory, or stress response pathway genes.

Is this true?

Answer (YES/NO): NO